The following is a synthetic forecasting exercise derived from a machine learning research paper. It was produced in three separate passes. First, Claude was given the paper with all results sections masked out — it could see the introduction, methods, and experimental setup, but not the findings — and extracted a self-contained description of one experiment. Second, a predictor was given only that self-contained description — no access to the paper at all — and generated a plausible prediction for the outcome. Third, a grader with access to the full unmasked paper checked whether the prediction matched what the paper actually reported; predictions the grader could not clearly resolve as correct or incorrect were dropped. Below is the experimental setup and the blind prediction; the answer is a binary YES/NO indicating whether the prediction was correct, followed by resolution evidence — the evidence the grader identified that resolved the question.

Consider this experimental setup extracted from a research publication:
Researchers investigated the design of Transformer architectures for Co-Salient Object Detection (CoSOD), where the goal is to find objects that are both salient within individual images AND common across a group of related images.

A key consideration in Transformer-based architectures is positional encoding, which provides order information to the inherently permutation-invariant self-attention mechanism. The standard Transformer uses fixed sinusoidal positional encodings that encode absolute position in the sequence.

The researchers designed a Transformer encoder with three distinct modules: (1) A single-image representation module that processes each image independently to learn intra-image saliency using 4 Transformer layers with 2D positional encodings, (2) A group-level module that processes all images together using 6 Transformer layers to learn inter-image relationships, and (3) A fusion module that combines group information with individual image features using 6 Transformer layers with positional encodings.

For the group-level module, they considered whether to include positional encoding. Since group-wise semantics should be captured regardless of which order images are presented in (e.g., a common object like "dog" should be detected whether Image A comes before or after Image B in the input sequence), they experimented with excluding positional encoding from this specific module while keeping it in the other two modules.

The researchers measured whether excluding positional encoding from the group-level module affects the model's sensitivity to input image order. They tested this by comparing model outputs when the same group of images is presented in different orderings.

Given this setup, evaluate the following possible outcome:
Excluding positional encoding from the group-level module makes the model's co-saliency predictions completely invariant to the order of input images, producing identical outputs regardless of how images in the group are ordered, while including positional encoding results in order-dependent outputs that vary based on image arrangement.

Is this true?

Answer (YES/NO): YES